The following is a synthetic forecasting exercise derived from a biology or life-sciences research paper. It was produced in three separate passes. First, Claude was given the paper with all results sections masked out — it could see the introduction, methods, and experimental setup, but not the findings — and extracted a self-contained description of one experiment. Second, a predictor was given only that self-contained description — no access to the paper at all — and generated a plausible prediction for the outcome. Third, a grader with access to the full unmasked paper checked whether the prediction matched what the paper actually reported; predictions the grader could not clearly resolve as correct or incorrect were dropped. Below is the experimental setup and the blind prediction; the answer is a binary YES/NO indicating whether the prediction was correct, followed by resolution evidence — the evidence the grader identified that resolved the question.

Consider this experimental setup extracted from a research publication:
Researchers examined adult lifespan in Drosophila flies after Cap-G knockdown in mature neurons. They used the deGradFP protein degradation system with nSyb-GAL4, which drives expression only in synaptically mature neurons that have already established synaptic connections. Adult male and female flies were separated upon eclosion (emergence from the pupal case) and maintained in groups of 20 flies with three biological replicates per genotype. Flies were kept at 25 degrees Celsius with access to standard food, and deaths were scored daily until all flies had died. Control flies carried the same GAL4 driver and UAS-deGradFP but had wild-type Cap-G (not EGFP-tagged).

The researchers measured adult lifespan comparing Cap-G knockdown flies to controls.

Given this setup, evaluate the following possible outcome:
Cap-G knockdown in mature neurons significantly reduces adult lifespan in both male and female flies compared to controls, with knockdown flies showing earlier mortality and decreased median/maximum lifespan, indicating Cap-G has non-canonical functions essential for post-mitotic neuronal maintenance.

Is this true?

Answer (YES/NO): YES